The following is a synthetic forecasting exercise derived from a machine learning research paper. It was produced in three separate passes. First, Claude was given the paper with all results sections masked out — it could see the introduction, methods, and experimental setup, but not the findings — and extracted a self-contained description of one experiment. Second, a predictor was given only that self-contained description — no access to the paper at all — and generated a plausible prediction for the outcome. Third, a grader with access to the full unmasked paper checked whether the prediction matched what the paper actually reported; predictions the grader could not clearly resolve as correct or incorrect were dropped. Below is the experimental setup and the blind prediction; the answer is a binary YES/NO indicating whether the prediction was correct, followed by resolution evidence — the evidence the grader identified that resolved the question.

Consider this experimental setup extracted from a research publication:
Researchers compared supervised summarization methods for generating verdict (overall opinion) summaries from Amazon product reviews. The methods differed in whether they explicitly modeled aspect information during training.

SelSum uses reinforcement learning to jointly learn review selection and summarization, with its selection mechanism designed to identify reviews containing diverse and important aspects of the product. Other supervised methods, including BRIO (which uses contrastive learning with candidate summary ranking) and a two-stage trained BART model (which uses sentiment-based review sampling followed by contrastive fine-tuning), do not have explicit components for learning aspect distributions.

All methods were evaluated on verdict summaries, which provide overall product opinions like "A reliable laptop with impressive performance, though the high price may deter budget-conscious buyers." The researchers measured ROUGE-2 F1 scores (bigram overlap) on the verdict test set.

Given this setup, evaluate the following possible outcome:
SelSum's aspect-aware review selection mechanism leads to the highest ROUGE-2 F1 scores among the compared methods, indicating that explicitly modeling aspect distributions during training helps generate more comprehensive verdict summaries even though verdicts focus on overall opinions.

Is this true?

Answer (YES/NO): YES